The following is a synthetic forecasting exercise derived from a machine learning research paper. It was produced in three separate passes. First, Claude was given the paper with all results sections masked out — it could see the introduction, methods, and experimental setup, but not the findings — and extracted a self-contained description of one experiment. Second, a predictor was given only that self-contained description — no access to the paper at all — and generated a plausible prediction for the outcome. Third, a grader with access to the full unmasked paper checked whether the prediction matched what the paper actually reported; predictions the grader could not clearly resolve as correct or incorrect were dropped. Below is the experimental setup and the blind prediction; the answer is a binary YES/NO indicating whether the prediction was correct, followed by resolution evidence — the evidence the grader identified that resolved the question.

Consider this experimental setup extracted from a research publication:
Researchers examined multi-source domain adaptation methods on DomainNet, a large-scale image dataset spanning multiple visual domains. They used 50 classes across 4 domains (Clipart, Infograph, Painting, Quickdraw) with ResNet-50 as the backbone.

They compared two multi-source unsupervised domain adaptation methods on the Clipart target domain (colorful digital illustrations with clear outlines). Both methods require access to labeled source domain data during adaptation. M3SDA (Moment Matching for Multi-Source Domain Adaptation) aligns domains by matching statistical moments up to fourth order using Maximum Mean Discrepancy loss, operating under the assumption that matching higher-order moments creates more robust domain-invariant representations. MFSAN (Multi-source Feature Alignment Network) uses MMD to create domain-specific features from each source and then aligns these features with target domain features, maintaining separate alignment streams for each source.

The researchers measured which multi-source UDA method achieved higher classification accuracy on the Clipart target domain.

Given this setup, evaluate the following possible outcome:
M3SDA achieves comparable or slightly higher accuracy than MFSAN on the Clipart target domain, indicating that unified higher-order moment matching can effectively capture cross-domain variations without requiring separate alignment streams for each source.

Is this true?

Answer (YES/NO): NO